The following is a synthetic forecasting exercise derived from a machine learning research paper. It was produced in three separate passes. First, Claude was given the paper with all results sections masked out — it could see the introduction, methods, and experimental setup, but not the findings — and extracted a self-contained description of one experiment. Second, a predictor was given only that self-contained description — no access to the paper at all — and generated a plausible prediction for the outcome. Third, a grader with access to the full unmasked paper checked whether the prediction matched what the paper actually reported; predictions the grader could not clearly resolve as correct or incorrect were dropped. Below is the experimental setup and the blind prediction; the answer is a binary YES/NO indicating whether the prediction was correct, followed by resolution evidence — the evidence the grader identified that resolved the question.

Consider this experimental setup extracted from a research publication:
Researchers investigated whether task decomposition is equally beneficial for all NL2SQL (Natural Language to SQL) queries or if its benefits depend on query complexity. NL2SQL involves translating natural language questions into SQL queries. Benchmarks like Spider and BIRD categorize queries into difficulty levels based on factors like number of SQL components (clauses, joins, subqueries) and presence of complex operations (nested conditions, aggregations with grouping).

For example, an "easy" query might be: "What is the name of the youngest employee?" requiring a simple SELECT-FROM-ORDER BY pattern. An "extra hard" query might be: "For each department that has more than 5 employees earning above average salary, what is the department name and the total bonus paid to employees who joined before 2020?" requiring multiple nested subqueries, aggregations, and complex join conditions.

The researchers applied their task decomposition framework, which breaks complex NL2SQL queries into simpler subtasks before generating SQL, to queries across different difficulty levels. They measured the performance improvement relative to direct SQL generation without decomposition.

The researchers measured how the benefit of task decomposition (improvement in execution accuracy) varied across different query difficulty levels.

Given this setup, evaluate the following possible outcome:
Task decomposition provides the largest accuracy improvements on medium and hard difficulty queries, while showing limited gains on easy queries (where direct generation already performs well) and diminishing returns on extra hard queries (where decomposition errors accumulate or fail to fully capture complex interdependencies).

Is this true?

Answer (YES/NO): NO